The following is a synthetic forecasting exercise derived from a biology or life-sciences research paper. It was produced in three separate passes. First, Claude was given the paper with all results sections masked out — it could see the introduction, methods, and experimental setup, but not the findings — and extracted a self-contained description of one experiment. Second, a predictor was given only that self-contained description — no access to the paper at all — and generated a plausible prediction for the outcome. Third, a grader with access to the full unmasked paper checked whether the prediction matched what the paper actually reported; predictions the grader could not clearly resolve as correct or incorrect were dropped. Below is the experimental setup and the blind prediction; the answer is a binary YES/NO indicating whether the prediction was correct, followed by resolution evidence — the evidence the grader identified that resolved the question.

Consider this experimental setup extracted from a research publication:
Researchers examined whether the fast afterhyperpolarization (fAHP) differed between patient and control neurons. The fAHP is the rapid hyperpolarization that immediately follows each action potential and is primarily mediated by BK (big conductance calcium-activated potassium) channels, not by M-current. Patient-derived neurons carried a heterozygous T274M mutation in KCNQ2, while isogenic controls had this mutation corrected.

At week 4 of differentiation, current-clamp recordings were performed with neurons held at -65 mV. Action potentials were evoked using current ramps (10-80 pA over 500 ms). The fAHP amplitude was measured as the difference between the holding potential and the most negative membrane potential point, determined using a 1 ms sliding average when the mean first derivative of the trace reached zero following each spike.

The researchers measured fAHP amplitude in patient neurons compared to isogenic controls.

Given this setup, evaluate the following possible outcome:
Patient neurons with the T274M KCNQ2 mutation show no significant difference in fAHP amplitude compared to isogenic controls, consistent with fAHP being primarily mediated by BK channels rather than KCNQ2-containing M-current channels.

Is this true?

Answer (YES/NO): NO